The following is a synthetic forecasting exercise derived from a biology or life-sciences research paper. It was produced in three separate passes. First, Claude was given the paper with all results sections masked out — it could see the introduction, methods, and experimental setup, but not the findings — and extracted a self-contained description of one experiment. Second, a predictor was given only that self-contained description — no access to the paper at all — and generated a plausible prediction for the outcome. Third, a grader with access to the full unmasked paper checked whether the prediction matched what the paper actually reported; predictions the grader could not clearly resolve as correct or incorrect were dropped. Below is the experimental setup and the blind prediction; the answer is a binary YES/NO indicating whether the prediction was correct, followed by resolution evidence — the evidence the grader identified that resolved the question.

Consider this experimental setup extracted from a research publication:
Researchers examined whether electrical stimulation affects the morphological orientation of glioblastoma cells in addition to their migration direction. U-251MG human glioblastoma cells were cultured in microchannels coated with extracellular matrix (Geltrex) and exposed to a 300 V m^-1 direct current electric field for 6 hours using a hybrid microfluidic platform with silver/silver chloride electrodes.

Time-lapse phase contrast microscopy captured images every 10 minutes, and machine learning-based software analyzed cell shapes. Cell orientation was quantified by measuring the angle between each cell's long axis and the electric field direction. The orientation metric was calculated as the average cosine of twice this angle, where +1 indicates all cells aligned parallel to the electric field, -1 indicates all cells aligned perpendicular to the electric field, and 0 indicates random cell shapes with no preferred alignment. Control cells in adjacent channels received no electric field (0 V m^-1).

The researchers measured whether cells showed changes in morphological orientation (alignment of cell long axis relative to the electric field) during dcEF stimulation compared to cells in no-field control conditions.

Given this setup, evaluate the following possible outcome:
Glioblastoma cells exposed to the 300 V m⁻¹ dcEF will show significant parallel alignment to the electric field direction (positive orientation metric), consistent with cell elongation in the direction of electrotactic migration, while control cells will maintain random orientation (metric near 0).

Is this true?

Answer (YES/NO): NO